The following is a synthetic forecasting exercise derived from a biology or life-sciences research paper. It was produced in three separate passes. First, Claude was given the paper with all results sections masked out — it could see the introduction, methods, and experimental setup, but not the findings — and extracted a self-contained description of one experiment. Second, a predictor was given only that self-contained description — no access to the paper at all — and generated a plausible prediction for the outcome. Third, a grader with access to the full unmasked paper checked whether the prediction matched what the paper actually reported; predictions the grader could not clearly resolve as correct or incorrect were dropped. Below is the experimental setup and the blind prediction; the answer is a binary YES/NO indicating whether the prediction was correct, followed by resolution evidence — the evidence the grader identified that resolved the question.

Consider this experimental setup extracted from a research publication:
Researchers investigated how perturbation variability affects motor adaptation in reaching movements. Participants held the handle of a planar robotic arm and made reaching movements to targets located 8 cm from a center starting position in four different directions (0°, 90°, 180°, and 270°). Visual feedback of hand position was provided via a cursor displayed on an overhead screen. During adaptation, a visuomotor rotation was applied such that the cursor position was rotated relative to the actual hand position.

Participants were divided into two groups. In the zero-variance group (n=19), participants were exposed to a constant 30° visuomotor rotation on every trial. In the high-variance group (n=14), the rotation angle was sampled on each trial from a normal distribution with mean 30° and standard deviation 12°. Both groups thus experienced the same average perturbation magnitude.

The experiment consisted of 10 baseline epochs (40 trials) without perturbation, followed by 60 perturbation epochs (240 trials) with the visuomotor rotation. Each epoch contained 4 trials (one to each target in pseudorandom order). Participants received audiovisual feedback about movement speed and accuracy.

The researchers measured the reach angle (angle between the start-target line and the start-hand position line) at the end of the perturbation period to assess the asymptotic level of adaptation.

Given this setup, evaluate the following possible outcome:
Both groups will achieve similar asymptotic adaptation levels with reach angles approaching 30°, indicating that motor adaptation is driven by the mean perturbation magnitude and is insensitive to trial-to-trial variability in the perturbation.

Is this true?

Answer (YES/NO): NO